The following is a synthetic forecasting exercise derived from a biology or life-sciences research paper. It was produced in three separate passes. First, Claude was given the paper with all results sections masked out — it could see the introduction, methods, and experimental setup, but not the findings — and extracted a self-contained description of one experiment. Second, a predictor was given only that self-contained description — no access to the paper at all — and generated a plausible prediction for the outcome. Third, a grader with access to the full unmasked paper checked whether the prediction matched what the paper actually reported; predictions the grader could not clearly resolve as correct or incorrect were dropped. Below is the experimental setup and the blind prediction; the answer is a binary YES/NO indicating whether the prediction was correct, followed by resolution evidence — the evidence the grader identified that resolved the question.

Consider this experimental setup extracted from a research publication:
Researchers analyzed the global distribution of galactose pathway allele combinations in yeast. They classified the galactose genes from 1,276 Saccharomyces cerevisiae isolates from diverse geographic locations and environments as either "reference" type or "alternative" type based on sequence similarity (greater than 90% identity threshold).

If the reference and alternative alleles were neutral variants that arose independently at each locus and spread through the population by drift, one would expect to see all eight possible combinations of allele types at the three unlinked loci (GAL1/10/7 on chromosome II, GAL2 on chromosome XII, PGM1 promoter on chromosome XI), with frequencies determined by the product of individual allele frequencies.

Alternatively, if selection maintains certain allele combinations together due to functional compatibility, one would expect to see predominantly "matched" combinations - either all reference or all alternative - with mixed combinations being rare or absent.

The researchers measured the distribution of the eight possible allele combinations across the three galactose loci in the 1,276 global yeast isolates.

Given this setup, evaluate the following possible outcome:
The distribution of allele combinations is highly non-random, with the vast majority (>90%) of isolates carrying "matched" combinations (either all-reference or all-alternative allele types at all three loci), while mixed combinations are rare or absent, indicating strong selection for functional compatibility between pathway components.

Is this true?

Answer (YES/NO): YES